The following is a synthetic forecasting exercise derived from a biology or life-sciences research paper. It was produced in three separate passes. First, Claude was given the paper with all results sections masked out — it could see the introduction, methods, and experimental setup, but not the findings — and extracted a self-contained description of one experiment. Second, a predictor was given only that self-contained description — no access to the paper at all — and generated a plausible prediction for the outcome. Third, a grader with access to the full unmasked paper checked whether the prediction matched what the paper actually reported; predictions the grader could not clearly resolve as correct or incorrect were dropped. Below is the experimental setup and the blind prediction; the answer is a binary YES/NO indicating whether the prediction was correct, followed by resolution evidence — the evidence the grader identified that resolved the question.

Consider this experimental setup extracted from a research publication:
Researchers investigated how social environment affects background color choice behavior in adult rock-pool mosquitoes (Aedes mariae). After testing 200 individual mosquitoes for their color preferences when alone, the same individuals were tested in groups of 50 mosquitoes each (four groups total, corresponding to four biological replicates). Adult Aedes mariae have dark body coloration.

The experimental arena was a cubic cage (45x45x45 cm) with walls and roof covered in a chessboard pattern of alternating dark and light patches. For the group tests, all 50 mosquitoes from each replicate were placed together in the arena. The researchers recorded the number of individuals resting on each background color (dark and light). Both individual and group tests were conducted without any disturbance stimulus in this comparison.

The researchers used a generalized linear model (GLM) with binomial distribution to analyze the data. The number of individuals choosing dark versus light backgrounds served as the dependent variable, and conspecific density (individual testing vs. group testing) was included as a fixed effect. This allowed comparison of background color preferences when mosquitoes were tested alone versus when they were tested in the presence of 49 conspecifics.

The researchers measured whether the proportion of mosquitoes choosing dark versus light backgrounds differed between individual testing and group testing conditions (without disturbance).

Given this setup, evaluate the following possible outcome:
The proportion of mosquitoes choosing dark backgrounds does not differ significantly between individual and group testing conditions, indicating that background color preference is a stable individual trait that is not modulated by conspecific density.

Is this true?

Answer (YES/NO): NO